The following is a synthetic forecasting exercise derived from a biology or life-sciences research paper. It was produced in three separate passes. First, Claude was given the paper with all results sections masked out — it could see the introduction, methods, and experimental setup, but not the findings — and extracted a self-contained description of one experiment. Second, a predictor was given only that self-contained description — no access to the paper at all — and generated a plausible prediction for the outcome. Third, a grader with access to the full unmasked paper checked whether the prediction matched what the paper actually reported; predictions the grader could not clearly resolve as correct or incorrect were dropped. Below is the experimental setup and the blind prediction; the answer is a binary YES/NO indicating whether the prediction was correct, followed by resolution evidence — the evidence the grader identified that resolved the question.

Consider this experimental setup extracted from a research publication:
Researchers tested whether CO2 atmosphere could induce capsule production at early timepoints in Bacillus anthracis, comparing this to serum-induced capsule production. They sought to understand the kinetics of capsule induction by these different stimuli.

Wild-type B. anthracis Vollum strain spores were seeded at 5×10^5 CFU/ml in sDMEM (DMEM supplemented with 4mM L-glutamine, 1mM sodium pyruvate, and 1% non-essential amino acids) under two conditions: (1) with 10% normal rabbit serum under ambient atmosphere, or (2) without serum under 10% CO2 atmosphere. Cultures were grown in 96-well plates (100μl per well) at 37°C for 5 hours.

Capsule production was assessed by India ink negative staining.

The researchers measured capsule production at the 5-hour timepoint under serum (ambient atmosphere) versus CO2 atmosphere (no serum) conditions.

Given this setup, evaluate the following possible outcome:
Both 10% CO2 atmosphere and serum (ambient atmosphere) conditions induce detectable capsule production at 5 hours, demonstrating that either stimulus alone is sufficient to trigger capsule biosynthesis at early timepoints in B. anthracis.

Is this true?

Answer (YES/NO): NO